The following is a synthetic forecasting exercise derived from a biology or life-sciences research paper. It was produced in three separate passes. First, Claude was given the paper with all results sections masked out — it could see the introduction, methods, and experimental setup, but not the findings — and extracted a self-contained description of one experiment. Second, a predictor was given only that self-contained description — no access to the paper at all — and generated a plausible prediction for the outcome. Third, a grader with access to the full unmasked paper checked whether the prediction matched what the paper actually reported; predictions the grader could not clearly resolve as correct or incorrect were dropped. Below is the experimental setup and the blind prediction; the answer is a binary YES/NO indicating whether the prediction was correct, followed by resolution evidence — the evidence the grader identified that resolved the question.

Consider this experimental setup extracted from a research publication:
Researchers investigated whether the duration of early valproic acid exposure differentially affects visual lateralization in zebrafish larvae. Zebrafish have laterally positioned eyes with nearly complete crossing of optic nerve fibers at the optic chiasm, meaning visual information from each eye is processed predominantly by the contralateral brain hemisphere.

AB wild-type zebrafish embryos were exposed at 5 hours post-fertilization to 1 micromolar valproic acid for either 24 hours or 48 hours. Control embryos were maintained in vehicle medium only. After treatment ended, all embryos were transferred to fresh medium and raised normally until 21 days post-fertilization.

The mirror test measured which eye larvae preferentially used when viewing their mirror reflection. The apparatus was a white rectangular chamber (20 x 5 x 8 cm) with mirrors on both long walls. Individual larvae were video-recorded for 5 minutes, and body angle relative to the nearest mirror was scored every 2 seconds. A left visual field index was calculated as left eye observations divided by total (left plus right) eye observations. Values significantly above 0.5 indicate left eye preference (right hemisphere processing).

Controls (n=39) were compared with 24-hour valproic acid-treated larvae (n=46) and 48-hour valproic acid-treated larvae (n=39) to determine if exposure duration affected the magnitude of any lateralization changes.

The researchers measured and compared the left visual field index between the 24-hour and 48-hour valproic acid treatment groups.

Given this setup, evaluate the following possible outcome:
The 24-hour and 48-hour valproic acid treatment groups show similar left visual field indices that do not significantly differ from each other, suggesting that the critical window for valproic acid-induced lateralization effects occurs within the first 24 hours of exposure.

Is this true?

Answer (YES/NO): YES